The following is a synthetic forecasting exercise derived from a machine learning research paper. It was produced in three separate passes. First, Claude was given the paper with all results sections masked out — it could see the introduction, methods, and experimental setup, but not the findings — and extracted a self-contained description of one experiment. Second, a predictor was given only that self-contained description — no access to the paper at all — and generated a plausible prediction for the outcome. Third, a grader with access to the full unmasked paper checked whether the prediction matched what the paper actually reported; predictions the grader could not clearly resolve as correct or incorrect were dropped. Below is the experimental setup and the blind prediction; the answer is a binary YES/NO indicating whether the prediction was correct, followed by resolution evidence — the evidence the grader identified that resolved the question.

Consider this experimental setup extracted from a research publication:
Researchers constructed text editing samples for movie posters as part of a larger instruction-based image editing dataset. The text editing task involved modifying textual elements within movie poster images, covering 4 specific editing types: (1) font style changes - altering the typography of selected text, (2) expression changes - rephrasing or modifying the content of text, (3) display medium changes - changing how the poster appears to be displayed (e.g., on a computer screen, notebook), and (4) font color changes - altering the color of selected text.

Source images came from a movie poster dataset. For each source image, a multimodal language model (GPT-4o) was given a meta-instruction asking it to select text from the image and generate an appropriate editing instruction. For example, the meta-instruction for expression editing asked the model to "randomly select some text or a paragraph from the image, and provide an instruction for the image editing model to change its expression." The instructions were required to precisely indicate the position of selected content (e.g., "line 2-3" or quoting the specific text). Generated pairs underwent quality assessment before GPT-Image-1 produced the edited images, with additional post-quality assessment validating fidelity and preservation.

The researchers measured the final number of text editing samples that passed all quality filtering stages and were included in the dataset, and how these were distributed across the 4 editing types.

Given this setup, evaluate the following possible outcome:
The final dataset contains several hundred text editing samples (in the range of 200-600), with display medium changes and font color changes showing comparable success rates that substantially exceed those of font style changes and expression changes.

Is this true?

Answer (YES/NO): NO